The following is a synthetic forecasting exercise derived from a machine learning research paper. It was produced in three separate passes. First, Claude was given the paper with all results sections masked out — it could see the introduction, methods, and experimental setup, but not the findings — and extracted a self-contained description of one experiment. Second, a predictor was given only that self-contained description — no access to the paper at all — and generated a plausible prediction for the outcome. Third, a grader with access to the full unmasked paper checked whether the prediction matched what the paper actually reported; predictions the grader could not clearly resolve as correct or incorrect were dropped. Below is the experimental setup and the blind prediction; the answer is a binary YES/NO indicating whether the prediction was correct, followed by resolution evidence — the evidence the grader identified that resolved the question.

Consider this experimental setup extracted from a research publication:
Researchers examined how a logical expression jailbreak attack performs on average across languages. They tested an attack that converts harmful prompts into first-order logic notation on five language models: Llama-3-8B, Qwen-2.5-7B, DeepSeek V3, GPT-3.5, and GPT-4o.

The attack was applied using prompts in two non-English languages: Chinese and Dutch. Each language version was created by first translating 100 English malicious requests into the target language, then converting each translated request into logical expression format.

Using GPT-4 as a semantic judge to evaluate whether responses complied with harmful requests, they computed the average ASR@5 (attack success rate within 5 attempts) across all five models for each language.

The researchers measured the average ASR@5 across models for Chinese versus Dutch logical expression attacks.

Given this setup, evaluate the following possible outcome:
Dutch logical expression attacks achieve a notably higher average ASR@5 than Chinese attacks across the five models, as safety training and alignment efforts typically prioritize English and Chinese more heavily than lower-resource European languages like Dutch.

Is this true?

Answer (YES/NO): YES